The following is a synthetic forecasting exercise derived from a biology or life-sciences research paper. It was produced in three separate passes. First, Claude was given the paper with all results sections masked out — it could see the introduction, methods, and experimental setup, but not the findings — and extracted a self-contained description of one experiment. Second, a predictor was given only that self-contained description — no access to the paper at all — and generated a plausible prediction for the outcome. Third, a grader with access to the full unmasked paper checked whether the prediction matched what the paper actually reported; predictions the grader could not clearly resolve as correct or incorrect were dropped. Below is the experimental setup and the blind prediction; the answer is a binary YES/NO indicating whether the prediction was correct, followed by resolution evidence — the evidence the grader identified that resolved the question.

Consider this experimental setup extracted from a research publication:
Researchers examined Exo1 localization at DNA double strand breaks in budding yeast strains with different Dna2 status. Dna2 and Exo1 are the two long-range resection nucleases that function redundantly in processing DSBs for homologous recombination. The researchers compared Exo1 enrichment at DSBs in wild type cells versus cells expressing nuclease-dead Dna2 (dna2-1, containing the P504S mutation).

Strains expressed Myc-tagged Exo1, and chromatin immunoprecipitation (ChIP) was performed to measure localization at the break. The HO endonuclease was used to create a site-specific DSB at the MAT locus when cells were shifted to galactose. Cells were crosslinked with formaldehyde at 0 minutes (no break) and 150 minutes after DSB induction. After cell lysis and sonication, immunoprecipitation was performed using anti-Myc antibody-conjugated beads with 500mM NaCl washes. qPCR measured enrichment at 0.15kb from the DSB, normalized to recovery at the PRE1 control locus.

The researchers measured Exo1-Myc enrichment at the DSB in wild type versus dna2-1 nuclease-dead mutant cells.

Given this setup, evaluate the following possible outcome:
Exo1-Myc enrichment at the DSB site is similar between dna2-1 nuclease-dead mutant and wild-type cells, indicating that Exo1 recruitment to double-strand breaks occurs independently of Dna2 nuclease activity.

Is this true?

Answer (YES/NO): NO